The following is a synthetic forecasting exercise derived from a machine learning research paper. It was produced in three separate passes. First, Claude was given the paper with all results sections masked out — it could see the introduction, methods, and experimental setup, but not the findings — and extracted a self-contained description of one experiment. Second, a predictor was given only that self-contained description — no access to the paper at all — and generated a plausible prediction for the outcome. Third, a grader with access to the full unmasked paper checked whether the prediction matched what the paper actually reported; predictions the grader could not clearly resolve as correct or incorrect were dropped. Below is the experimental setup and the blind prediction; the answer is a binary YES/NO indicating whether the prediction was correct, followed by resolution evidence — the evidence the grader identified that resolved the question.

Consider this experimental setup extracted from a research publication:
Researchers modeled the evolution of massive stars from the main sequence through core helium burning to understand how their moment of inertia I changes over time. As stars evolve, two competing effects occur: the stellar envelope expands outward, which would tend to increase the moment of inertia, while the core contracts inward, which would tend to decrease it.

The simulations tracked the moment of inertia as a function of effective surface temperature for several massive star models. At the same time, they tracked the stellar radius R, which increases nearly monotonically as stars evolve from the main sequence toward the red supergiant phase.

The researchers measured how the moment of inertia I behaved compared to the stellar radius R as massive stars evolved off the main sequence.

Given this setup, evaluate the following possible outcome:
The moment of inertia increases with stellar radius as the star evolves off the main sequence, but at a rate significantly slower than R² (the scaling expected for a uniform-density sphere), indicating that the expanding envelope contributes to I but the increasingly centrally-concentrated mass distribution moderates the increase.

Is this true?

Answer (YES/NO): YES